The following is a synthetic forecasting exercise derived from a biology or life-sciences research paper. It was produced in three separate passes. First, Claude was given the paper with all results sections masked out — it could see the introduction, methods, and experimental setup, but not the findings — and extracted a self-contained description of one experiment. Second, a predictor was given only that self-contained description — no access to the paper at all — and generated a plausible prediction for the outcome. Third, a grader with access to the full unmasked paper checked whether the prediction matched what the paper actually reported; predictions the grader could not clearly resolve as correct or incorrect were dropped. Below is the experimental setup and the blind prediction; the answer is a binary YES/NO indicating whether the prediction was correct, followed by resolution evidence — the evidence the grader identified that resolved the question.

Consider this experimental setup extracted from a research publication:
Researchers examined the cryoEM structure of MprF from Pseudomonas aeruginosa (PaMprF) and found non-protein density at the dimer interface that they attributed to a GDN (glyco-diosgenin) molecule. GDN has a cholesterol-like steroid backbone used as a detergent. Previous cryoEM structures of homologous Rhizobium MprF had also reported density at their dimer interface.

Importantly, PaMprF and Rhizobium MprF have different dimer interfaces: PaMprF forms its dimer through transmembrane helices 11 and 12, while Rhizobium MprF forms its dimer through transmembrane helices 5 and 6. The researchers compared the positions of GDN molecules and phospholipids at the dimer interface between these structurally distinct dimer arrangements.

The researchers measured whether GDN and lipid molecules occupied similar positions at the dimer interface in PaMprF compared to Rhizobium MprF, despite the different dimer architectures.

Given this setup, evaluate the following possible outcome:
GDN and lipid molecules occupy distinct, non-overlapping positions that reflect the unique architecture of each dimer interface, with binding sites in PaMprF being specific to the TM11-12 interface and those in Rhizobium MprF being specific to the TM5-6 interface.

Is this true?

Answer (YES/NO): NO